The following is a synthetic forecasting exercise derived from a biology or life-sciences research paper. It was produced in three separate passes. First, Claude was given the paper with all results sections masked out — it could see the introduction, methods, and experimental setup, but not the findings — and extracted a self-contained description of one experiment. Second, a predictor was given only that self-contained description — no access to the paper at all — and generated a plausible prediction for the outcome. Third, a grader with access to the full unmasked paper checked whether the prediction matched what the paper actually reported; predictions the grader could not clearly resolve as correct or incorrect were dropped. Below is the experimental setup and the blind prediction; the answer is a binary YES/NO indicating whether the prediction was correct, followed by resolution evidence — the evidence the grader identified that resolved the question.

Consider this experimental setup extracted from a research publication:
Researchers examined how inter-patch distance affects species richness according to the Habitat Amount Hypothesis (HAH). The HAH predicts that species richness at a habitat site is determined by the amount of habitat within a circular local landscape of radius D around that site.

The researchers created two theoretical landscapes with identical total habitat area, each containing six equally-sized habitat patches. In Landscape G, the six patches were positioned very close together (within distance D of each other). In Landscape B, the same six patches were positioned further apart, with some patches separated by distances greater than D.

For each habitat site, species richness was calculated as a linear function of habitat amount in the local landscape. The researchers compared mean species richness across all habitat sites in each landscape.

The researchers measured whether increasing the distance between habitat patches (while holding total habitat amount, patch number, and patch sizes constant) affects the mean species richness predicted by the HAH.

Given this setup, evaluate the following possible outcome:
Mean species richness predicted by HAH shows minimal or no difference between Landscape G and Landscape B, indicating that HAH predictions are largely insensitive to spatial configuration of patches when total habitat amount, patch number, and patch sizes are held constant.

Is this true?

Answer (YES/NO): NO